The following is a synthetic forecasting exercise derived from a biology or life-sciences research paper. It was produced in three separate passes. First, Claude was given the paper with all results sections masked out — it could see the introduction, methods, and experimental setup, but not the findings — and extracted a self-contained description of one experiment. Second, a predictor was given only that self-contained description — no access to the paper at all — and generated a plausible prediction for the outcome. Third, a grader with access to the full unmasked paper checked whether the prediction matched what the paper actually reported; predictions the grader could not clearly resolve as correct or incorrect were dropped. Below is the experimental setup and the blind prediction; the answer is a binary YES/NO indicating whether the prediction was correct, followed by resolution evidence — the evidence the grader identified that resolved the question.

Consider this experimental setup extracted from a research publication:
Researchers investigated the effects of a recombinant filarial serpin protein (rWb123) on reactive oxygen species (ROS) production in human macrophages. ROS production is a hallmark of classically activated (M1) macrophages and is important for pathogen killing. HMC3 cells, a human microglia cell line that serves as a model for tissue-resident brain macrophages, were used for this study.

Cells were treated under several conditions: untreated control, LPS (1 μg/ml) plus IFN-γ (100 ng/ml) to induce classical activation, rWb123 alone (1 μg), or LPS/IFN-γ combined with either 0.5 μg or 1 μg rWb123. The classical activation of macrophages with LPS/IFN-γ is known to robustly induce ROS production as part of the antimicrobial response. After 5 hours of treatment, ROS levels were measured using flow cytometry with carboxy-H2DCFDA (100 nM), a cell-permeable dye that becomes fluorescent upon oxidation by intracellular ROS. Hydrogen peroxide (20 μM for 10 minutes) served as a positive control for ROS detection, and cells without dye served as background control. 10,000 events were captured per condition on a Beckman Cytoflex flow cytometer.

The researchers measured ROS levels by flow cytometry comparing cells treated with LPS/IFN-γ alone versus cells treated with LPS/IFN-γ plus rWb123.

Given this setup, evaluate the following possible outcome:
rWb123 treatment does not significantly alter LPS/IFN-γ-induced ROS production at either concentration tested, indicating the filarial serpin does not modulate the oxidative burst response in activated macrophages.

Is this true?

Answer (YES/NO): NO